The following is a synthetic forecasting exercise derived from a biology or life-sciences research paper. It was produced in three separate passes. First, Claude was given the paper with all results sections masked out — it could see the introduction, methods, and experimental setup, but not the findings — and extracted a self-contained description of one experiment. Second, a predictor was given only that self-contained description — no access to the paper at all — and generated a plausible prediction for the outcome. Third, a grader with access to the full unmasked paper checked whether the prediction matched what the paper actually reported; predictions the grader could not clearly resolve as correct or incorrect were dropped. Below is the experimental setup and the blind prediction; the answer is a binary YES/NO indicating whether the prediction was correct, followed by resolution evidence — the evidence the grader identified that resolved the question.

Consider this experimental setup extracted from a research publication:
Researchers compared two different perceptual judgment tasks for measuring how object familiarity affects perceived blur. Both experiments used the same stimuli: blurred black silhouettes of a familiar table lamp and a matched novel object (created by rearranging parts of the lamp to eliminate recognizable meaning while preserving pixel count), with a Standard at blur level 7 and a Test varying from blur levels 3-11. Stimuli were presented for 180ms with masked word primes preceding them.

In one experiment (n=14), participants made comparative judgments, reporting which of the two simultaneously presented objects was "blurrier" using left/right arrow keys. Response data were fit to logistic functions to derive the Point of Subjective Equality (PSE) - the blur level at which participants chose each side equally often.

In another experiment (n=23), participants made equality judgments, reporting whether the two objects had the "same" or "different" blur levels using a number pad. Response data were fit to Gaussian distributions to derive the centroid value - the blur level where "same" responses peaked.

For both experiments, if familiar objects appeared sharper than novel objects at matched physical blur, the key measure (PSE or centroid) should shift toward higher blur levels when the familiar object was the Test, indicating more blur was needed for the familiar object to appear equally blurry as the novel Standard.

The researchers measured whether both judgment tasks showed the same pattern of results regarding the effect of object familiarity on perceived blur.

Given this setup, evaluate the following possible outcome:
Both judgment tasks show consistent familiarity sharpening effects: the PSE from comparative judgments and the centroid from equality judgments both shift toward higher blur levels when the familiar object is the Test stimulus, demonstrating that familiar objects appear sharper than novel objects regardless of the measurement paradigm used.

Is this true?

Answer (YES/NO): YES